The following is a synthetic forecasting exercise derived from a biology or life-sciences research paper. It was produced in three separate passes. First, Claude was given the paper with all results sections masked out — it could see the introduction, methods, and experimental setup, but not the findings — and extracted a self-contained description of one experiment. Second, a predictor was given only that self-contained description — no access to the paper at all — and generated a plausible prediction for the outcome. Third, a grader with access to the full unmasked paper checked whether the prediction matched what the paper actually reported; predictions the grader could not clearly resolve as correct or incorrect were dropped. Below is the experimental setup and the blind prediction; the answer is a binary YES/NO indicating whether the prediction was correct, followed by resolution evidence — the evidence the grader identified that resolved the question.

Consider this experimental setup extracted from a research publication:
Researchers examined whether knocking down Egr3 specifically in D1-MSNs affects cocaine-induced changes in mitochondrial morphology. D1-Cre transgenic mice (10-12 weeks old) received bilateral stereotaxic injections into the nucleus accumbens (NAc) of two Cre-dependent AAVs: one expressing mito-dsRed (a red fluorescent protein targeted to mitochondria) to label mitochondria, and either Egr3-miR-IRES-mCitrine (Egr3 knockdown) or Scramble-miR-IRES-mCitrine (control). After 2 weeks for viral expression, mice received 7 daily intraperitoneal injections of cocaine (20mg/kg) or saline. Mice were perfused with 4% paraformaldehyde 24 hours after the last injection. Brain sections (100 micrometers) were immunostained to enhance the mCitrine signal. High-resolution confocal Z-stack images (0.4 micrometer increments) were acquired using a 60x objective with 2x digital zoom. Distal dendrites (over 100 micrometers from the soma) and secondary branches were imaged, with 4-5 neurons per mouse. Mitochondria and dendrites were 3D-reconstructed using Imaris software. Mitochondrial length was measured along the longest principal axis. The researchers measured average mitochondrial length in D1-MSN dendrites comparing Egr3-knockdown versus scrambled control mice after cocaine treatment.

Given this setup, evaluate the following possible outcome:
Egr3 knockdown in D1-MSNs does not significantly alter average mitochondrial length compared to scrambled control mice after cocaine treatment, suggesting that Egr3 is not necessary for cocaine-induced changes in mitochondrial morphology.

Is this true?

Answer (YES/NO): NO